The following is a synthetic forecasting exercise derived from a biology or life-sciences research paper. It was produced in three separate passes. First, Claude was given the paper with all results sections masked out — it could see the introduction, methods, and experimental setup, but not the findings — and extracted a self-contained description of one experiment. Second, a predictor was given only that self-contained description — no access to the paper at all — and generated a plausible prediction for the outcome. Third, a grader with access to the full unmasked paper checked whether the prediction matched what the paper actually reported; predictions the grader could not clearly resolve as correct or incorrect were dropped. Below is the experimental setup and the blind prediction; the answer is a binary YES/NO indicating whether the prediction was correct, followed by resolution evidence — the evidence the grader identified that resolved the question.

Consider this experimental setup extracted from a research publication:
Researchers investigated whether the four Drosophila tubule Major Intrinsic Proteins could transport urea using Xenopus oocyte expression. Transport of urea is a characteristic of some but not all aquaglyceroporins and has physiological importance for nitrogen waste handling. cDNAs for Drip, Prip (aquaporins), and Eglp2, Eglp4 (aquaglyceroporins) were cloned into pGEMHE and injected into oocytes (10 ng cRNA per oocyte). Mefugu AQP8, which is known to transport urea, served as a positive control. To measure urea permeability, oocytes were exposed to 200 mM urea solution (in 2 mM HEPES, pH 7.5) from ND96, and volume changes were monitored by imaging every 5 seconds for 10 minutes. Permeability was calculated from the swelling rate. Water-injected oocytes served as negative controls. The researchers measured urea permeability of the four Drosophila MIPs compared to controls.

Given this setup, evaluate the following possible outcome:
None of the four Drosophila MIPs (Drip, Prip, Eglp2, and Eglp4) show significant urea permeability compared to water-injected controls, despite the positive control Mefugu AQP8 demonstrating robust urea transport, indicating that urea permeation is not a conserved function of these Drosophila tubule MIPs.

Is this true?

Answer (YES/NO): NO